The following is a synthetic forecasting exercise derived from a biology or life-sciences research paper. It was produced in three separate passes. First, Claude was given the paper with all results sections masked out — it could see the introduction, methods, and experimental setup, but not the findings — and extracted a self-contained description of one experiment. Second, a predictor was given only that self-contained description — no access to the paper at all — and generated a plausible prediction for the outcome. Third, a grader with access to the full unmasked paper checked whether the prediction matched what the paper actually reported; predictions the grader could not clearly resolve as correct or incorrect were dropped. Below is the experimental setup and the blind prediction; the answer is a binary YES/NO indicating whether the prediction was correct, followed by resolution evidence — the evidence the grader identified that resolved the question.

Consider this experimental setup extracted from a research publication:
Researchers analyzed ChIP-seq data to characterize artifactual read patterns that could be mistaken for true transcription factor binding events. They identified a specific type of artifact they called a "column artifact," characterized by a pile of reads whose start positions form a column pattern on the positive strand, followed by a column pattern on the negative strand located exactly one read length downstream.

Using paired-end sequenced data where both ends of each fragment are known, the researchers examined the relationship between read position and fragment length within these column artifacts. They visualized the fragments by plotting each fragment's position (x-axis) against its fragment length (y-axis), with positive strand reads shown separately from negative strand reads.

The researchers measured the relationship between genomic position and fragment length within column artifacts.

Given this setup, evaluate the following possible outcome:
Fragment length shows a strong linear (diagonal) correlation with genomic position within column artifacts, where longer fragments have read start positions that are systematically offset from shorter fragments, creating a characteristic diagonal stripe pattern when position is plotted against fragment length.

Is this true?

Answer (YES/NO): YES